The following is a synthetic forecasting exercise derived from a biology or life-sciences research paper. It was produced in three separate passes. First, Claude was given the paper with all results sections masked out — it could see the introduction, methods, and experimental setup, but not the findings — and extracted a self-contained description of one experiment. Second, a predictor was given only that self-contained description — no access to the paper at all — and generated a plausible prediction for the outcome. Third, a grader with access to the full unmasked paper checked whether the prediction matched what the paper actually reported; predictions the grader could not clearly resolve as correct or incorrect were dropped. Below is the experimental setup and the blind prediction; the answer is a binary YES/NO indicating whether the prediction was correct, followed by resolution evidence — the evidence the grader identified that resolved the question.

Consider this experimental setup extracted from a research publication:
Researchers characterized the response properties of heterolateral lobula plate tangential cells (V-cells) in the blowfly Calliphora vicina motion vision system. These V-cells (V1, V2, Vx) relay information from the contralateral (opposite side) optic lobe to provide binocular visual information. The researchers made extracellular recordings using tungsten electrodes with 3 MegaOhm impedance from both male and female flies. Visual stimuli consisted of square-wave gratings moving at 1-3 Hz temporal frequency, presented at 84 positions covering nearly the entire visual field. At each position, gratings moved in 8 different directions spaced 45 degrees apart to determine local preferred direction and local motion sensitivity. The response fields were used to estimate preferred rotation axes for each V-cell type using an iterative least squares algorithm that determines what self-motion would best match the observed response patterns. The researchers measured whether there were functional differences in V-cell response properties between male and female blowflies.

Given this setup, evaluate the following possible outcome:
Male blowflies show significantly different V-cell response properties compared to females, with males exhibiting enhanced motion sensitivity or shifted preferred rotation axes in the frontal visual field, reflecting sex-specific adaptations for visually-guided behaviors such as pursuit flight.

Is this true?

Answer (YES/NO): NO